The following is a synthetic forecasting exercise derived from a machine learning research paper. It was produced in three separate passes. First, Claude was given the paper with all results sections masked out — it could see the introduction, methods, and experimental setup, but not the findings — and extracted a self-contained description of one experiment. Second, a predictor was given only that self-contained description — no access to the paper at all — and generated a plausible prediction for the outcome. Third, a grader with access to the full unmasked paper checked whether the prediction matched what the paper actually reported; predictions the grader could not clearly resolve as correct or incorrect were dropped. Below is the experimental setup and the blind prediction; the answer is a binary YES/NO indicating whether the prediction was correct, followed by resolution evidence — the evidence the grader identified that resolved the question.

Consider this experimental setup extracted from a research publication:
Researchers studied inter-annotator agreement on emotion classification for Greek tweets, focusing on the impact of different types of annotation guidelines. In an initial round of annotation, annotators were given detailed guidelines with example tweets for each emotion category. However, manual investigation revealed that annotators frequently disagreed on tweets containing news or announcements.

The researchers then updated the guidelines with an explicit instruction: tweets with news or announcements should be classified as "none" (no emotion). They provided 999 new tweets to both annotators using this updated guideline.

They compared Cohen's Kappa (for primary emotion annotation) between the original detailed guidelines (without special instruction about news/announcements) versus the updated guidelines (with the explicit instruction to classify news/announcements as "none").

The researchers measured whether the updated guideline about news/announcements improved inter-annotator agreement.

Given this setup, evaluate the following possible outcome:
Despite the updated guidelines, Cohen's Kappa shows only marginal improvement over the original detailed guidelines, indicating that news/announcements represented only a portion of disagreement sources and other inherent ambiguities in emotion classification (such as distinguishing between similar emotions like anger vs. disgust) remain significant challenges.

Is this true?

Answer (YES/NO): NO